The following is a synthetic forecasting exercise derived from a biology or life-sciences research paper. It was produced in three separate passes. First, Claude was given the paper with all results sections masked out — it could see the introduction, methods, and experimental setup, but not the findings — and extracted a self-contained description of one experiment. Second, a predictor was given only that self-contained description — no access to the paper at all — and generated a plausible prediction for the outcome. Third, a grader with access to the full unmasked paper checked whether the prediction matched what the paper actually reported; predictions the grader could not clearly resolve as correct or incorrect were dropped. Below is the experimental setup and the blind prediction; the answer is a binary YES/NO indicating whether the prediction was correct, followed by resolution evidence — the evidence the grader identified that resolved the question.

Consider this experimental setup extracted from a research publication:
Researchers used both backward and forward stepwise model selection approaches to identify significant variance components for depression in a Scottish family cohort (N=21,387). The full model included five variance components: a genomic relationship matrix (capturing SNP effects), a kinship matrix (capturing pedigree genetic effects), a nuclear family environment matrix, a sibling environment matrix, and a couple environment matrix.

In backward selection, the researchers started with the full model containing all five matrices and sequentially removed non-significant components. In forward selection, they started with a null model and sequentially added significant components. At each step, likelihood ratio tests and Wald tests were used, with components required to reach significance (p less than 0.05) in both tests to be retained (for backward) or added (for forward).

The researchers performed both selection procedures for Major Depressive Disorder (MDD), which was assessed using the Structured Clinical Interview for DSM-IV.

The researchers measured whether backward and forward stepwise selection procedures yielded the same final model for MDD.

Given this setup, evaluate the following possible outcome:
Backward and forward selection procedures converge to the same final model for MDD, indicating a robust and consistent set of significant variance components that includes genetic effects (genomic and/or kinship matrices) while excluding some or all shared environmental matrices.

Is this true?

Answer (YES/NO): NO